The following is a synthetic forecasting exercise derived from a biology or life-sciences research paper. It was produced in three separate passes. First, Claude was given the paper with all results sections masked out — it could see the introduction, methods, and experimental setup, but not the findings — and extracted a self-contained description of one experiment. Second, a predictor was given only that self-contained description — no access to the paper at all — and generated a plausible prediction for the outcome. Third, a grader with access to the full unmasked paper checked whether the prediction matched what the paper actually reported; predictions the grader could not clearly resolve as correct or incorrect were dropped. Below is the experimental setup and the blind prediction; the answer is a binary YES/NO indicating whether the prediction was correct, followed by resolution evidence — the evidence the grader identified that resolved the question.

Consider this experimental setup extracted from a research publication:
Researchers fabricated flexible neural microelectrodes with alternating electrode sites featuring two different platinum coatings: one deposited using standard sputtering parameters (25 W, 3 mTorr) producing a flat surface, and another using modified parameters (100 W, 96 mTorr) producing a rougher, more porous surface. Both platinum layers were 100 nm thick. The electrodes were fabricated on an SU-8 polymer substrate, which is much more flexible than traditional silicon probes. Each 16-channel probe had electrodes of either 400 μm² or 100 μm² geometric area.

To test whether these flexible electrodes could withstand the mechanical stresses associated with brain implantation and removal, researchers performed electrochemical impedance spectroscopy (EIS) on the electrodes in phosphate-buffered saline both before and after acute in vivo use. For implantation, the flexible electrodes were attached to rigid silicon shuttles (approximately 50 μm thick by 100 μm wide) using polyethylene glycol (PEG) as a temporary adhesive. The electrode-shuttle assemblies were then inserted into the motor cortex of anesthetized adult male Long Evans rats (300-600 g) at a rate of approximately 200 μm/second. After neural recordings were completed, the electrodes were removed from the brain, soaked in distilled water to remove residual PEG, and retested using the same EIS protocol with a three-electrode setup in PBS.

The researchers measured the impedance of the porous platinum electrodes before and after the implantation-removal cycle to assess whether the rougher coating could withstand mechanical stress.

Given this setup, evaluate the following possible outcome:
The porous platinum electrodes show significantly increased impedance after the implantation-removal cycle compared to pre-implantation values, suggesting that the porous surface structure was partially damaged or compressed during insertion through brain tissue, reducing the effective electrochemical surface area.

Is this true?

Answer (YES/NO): NO